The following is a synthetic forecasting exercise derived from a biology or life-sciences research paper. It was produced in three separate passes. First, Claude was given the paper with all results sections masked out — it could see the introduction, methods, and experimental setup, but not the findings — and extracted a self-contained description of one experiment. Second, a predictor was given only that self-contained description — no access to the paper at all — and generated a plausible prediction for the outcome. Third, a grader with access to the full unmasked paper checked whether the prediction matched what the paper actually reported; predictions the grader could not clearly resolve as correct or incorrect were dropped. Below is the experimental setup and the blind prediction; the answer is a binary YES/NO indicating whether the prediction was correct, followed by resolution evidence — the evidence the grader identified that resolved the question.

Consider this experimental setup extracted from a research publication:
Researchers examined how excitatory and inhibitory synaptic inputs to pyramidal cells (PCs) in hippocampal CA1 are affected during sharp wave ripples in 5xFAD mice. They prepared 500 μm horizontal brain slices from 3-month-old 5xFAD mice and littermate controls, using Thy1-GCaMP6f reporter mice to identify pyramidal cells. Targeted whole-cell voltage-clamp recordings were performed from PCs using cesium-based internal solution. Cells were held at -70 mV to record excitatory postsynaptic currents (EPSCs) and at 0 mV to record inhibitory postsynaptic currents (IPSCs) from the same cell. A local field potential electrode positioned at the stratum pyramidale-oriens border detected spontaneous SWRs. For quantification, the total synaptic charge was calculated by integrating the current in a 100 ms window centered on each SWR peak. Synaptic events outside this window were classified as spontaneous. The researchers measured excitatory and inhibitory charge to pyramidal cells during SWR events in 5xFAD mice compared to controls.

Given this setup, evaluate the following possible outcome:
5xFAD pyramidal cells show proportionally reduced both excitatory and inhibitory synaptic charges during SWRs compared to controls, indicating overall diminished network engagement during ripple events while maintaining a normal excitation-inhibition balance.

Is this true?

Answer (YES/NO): NO